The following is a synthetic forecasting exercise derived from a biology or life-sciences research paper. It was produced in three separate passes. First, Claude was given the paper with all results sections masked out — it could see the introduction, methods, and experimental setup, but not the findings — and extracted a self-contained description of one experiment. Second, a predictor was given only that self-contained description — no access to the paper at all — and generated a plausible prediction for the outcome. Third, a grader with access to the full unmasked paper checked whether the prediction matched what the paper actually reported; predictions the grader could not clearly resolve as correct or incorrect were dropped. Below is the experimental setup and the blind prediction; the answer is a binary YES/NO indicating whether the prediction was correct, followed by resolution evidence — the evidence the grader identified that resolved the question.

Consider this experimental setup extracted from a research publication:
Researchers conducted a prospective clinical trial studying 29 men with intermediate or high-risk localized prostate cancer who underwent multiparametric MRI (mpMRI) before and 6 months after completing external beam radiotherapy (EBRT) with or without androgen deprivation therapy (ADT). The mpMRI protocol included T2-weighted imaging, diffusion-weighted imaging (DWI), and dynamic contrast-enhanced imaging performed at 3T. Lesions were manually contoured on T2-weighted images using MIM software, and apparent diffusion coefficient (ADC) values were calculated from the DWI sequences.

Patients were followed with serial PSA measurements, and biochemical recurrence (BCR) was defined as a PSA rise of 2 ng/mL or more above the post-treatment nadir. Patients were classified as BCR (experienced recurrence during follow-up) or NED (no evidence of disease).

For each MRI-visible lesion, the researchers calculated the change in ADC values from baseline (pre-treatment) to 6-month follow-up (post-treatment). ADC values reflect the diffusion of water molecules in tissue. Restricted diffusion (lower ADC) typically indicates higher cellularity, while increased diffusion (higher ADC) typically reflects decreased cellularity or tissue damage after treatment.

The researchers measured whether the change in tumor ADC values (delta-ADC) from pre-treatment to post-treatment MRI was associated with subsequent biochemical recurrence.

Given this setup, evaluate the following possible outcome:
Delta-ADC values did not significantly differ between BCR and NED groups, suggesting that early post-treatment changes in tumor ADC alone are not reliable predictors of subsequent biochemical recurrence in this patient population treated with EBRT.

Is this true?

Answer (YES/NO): YES